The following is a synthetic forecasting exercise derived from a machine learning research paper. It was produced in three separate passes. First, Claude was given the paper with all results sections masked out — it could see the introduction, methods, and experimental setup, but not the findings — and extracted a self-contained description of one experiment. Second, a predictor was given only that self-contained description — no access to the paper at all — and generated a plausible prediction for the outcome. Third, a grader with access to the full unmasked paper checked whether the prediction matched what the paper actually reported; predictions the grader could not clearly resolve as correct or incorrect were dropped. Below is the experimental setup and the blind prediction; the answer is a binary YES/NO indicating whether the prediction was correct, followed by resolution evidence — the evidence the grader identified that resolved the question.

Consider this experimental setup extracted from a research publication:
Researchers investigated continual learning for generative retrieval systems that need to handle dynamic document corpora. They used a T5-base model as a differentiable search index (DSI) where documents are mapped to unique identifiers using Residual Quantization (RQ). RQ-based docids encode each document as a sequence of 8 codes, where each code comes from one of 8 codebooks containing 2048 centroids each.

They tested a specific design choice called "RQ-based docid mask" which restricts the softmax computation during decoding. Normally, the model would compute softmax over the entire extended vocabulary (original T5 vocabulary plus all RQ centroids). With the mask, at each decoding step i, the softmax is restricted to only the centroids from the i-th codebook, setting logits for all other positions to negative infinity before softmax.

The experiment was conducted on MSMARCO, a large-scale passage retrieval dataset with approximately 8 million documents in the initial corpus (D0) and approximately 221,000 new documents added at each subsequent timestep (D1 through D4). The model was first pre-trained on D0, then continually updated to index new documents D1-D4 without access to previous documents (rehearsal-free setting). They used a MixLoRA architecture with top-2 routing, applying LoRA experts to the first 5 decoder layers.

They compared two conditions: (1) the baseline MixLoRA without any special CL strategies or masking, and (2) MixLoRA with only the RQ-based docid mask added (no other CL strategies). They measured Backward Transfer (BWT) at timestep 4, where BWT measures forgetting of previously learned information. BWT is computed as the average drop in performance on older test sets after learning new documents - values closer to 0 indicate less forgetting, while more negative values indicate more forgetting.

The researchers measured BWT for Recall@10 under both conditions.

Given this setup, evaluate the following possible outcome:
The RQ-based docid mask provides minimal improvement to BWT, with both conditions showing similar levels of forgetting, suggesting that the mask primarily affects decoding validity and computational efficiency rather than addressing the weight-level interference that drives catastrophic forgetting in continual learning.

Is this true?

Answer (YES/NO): NO